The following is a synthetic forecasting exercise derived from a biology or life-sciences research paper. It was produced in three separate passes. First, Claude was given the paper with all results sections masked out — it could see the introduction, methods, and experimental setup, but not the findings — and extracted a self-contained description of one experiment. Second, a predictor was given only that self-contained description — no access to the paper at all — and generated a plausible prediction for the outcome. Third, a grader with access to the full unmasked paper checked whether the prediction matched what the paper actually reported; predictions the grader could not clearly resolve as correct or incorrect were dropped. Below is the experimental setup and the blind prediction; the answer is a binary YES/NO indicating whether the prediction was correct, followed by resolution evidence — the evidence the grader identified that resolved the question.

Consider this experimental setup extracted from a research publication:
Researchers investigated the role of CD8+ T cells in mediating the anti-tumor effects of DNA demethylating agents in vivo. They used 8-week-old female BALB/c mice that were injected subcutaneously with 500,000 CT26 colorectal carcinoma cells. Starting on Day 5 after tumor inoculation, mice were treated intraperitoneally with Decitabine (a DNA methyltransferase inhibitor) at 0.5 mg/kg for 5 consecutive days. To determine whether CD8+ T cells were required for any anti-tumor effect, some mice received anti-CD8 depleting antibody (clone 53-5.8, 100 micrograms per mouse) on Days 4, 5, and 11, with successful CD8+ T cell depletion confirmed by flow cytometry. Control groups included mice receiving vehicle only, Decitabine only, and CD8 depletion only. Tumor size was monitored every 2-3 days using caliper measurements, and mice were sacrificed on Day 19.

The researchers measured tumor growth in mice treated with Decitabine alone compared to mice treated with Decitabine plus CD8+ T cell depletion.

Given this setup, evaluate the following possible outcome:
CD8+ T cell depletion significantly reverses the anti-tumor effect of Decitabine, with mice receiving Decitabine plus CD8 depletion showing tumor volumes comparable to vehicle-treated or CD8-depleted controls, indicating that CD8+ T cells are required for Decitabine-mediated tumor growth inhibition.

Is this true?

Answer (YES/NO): YES